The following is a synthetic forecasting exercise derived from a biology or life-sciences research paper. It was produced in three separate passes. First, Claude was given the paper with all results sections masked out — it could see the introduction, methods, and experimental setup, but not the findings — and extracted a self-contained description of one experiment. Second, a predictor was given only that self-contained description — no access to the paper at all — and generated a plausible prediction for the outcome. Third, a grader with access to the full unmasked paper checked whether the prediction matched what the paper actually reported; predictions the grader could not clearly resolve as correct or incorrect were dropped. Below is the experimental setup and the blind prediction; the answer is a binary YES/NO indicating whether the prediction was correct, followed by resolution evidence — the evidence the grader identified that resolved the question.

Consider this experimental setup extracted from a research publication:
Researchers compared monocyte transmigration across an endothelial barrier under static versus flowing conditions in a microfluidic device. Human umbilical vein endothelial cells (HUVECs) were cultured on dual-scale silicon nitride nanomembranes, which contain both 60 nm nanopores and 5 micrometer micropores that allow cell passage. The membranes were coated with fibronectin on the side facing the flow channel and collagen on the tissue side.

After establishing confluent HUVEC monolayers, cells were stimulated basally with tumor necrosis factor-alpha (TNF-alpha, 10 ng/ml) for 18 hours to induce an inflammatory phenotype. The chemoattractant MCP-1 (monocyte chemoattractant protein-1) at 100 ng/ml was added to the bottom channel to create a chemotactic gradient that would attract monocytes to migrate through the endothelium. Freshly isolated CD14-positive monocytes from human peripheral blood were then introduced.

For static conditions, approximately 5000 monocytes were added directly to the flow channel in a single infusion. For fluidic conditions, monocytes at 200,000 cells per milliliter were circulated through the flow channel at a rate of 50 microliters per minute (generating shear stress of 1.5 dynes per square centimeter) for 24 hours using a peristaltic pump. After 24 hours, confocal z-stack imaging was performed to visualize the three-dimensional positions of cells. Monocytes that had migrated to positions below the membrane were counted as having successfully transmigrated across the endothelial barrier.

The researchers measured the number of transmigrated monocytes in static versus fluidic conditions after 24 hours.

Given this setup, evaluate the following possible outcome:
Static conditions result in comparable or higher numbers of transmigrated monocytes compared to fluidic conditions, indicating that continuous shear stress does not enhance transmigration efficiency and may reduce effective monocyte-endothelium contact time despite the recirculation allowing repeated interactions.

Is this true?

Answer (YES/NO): NO